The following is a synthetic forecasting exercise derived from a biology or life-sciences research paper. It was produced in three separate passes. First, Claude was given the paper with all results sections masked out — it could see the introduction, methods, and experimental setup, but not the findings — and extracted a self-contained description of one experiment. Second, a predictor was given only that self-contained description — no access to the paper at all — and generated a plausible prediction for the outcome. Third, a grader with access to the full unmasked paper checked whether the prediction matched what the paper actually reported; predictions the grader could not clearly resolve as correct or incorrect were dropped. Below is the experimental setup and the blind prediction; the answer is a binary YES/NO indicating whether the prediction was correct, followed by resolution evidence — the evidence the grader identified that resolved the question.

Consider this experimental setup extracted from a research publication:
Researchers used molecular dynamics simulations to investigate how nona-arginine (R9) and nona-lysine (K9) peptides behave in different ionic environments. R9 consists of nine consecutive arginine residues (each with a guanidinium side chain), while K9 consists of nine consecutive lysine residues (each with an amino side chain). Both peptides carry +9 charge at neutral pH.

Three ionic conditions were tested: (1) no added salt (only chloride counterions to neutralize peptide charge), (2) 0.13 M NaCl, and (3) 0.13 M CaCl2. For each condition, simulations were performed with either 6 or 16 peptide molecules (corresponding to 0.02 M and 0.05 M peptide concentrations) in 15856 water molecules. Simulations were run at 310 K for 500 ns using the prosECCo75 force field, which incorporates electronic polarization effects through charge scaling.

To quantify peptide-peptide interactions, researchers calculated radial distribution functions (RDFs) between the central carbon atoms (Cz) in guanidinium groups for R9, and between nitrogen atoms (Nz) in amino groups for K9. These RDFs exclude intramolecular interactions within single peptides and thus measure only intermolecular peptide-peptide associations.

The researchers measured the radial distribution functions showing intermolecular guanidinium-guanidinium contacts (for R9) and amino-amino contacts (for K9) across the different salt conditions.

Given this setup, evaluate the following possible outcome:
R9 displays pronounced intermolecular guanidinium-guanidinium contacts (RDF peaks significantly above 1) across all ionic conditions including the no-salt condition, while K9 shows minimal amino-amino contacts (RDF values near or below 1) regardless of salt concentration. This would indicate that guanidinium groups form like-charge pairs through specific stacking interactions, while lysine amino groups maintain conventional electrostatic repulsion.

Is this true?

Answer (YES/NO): YES